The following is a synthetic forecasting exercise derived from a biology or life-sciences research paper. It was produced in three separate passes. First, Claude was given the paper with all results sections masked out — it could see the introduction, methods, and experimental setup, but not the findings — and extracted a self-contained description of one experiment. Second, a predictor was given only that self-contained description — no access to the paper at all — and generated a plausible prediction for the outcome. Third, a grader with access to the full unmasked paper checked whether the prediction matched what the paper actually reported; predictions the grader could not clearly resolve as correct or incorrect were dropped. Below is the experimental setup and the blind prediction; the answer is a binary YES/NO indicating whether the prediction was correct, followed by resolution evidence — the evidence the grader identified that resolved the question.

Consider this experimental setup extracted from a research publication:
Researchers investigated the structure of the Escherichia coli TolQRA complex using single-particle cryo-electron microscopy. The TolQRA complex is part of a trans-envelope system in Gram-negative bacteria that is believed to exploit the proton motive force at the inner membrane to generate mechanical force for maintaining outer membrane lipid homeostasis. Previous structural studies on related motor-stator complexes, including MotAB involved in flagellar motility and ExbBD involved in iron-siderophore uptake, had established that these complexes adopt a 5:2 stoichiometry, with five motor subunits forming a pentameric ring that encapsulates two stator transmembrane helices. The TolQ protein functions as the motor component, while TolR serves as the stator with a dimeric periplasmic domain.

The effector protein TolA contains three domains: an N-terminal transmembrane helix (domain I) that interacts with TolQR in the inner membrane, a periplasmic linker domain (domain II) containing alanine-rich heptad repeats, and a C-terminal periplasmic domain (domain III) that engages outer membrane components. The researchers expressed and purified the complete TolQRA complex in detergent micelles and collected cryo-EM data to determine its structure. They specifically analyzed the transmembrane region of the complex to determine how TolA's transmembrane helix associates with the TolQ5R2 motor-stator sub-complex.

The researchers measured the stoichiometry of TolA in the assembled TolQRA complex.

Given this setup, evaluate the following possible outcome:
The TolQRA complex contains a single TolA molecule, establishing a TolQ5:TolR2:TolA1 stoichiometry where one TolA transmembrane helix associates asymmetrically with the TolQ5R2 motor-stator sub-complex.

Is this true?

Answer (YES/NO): YES